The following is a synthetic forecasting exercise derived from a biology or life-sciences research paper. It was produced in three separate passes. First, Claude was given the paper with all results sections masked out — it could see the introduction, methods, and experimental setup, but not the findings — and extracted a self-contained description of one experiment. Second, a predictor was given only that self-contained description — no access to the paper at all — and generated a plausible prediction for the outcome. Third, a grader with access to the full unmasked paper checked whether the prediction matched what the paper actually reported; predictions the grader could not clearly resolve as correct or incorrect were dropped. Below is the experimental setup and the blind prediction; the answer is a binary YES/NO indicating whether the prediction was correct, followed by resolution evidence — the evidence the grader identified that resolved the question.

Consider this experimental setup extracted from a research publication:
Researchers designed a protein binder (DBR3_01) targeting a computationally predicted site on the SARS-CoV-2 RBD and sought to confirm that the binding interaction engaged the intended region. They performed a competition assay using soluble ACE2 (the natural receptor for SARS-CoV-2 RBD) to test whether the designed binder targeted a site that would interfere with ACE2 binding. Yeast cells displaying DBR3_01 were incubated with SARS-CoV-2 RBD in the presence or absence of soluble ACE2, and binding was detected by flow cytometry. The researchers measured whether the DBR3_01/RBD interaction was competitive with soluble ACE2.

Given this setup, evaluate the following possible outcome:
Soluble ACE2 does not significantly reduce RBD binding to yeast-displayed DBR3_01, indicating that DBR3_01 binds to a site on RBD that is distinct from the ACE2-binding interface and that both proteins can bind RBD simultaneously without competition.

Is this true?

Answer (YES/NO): NO